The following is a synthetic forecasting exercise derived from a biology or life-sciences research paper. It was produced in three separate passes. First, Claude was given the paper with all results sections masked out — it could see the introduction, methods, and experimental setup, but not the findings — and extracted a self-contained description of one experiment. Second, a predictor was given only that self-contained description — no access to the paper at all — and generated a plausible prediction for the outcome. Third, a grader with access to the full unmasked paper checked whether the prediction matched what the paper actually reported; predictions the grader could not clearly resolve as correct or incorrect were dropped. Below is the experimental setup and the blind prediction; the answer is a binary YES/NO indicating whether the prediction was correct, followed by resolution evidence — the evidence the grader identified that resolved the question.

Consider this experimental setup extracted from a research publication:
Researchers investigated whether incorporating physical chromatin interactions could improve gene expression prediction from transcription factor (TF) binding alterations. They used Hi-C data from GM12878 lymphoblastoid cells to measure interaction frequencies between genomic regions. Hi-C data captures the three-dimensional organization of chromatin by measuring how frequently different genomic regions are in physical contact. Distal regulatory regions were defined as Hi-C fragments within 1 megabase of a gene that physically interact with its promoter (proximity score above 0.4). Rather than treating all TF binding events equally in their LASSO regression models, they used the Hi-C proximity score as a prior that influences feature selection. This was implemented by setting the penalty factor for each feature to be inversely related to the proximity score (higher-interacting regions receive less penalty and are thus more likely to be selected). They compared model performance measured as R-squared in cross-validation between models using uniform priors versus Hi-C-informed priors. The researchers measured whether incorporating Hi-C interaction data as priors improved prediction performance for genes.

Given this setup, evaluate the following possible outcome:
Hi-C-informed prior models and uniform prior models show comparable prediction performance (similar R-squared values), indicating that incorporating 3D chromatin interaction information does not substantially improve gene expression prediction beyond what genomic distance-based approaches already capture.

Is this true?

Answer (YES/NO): YES